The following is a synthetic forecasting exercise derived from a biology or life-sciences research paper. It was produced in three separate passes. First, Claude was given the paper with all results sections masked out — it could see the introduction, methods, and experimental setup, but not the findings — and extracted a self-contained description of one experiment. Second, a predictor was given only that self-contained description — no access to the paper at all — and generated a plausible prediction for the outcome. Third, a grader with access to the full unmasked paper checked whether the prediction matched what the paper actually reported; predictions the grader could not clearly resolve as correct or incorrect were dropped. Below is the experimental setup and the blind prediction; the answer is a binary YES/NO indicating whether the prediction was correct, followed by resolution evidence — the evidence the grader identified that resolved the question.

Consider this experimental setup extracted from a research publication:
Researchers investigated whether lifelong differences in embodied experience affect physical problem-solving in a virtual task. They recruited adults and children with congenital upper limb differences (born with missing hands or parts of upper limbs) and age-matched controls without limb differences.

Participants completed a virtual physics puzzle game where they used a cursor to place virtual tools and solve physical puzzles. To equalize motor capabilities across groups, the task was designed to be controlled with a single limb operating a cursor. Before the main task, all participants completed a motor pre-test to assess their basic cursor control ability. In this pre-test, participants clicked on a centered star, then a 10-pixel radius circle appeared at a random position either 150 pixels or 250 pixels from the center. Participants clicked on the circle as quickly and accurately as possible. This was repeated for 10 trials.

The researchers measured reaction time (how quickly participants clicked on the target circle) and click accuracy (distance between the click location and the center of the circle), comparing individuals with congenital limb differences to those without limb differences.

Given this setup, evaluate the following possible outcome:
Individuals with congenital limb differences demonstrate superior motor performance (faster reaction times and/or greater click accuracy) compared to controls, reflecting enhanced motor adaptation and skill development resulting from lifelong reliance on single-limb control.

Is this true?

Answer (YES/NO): YES